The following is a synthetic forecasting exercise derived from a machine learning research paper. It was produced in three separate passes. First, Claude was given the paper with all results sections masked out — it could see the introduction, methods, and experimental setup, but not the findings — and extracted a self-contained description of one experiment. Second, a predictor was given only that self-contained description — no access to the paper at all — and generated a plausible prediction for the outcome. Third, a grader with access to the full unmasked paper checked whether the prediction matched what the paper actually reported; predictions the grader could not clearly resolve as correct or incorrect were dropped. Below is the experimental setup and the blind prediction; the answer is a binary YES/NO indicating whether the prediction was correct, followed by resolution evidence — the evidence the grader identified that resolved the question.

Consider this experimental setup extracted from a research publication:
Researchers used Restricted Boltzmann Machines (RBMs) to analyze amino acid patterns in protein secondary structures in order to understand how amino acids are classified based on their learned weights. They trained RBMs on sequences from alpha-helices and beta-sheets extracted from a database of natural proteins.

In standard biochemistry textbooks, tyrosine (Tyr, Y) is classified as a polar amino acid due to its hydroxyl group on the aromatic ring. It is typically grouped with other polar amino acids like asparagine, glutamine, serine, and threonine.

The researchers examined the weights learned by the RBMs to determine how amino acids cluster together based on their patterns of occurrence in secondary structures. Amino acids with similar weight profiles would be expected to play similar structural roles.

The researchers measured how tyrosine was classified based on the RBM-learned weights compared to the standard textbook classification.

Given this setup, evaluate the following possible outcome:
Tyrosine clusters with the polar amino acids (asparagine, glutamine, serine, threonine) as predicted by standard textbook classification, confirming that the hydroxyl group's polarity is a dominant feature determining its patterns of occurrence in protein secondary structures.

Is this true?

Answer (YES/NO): NO